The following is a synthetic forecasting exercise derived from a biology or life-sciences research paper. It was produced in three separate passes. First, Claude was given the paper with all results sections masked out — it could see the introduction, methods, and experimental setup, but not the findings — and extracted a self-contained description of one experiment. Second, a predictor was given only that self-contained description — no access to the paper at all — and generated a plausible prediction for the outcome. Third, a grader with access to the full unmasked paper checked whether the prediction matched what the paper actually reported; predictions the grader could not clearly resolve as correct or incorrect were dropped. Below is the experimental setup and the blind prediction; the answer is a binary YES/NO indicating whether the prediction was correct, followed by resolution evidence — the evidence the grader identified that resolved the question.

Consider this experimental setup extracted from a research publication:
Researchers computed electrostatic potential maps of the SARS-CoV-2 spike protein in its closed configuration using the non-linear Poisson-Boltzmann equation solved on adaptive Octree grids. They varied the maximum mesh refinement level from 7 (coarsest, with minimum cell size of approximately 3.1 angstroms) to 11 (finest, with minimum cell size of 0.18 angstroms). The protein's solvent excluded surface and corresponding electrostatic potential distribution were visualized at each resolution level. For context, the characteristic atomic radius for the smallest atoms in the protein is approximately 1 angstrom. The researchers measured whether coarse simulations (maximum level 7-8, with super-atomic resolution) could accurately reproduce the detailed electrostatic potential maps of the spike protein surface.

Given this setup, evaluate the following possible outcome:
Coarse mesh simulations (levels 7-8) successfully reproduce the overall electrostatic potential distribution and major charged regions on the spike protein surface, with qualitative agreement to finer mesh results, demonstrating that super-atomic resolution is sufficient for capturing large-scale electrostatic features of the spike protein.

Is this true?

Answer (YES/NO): NO